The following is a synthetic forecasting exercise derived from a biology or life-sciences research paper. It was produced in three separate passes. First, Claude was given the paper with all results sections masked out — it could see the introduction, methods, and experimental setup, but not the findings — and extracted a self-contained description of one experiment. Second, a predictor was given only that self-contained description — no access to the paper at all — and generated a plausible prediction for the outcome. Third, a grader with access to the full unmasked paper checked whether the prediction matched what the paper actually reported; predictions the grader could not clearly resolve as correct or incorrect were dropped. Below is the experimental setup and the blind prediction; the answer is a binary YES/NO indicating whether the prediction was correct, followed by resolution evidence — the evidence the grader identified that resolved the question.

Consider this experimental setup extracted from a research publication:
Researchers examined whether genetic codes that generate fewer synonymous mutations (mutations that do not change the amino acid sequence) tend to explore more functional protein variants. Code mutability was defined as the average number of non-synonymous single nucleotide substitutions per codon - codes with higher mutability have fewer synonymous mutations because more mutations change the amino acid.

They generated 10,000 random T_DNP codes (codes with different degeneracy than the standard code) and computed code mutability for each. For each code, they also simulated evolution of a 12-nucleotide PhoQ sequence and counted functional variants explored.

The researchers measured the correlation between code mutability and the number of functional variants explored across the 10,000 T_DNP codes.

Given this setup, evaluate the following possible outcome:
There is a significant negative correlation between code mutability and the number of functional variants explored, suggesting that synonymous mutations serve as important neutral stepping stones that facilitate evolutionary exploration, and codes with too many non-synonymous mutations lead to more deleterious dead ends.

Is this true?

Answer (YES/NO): NO